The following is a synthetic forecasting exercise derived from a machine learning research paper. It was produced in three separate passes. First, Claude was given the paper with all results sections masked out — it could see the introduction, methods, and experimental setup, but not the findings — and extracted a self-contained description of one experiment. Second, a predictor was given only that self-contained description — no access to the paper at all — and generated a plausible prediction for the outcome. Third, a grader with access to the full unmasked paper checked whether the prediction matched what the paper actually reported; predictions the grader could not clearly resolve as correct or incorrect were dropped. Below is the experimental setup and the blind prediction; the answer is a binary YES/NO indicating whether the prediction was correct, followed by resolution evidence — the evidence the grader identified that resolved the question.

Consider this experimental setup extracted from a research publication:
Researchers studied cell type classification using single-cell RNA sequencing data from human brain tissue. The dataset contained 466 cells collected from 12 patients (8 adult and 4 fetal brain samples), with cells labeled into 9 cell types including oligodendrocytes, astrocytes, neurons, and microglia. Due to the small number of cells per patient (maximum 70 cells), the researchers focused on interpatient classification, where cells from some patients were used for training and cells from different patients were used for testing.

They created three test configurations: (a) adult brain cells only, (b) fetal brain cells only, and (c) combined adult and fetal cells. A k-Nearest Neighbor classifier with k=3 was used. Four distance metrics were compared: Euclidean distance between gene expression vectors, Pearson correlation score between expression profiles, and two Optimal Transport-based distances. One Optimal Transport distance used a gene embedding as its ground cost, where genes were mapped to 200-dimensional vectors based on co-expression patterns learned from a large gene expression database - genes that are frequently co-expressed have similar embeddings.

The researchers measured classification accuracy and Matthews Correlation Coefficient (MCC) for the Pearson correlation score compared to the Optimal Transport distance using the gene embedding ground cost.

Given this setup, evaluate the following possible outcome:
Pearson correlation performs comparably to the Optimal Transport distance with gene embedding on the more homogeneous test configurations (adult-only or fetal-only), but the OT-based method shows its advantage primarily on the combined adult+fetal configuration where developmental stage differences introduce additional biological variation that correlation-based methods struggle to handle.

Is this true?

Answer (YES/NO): NO